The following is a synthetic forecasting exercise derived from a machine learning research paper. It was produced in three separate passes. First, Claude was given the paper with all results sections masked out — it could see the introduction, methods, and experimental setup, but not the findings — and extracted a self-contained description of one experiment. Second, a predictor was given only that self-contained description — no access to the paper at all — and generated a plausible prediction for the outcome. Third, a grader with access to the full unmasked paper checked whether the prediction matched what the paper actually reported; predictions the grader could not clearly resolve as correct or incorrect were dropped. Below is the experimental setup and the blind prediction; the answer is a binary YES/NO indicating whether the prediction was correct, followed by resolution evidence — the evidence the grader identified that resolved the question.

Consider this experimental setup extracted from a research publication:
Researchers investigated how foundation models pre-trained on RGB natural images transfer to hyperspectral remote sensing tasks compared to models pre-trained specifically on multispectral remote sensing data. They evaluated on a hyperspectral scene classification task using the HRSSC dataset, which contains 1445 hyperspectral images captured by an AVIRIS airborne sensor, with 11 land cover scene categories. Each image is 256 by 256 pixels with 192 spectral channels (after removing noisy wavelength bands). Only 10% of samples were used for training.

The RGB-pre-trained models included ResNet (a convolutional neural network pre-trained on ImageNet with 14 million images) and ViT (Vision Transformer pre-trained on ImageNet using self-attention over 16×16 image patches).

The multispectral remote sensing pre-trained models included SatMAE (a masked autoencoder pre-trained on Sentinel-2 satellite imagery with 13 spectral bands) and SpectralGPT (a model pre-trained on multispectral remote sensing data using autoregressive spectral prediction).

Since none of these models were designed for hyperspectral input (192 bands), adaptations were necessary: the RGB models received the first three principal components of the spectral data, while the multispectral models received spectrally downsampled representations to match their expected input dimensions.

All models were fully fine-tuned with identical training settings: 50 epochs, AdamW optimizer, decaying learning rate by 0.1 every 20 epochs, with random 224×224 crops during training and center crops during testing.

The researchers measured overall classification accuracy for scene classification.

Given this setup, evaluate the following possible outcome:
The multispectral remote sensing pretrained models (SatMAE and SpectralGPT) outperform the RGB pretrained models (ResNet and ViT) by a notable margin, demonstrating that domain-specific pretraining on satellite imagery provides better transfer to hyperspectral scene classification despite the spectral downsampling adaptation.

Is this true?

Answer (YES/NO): NO